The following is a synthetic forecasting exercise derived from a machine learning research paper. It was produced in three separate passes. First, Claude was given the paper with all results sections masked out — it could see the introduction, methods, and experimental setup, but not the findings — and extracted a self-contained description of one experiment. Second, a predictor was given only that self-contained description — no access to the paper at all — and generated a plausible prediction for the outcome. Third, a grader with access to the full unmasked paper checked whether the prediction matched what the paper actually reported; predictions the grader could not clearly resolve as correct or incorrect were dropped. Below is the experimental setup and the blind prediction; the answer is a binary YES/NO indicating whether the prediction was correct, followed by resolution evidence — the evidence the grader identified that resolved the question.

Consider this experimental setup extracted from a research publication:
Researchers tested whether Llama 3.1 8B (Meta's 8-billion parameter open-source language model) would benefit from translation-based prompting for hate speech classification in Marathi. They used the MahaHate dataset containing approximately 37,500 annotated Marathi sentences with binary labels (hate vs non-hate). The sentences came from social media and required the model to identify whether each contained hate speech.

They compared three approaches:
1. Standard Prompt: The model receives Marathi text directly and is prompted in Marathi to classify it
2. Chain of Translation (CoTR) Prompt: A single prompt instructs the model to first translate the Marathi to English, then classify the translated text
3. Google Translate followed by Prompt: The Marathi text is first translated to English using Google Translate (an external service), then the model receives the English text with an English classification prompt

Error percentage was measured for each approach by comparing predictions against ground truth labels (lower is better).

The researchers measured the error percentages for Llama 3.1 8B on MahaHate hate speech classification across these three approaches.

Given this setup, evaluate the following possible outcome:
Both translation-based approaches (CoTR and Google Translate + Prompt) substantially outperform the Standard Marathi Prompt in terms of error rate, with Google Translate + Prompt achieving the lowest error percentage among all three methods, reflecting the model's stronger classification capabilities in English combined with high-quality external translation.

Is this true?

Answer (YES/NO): YES